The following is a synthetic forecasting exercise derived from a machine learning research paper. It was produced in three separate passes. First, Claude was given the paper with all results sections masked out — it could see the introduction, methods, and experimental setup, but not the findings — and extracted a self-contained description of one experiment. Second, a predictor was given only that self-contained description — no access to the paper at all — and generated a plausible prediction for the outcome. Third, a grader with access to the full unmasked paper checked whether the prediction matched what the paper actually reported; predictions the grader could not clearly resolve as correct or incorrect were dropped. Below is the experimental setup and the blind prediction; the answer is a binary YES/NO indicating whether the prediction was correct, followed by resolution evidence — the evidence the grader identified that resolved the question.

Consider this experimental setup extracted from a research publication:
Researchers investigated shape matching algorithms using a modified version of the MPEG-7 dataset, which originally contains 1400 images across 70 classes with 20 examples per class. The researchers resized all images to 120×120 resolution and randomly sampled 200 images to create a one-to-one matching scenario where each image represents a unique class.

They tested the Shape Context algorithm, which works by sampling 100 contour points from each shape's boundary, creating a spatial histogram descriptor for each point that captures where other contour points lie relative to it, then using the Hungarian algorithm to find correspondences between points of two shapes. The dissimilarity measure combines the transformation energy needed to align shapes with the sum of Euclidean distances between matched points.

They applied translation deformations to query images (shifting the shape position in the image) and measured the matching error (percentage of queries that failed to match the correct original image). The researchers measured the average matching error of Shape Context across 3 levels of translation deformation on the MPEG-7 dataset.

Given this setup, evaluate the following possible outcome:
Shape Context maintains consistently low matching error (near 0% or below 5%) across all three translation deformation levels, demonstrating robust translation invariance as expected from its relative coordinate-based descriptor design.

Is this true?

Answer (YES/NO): NO